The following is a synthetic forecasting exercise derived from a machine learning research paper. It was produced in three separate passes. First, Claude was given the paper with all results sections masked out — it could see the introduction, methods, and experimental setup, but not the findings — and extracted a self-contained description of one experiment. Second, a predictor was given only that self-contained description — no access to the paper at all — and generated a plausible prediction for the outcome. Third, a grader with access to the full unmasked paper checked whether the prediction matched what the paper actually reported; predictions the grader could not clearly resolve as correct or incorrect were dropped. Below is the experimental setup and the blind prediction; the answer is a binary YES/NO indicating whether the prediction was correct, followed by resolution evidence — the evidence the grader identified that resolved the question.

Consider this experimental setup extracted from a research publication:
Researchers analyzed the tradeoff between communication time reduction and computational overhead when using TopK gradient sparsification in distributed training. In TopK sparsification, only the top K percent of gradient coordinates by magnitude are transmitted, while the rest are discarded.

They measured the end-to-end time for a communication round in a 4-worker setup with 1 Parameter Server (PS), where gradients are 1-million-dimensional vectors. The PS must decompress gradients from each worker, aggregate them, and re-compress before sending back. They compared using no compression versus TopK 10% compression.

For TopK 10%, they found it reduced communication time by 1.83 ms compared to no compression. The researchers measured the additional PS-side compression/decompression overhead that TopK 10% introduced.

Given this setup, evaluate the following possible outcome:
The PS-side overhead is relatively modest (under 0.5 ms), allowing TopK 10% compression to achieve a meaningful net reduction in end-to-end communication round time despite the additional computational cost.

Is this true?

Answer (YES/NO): NO